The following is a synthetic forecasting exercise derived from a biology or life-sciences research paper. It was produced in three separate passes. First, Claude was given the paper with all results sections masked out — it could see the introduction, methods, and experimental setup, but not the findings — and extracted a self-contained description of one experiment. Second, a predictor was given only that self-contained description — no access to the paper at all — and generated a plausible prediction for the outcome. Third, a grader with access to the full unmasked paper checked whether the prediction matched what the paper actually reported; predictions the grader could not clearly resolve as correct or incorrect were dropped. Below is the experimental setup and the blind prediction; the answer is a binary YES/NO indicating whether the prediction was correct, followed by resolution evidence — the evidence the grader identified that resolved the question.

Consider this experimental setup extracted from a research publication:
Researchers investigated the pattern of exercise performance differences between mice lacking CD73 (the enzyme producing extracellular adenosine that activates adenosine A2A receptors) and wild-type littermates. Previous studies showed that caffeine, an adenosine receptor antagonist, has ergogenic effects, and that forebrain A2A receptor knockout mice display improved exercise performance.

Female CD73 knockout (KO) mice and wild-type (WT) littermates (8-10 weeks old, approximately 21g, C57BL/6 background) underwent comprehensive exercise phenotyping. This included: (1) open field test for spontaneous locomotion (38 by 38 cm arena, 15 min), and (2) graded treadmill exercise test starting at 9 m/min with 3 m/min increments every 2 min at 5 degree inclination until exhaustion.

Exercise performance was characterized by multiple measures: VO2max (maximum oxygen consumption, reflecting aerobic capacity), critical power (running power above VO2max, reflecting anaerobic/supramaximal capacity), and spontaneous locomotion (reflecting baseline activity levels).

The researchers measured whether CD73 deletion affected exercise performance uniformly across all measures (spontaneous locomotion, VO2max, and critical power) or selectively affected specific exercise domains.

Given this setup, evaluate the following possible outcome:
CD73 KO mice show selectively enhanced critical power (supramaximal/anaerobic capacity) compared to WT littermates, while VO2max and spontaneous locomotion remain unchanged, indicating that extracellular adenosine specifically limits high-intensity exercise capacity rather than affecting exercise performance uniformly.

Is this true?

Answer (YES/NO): YES